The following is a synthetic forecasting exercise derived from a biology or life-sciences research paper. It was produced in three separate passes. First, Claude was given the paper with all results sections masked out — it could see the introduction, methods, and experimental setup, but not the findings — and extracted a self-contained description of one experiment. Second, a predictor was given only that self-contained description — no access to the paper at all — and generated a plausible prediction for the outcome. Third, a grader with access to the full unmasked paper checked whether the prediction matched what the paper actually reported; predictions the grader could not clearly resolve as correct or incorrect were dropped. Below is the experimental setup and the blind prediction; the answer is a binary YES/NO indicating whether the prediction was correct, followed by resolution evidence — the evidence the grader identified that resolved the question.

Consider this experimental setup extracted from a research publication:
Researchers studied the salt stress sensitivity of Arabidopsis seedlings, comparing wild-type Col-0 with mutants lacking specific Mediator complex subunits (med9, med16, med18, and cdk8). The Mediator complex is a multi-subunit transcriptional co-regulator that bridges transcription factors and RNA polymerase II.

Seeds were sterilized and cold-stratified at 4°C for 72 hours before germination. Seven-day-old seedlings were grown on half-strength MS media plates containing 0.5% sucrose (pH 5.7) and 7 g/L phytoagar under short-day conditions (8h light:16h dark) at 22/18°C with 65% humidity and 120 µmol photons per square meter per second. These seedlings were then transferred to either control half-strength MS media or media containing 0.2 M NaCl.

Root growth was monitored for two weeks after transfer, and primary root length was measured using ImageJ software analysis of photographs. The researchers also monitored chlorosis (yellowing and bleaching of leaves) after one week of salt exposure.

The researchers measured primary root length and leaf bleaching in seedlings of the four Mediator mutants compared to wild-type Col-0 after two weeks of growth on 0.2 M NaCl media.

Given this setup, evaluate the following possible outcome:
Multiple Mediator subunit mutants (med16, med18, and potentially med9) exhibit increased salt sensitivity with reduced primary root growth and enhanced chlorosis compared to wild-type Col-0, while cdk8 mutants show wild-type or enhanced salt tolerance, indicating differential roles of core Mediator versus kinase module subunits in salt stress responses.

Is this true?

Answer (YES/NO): NO